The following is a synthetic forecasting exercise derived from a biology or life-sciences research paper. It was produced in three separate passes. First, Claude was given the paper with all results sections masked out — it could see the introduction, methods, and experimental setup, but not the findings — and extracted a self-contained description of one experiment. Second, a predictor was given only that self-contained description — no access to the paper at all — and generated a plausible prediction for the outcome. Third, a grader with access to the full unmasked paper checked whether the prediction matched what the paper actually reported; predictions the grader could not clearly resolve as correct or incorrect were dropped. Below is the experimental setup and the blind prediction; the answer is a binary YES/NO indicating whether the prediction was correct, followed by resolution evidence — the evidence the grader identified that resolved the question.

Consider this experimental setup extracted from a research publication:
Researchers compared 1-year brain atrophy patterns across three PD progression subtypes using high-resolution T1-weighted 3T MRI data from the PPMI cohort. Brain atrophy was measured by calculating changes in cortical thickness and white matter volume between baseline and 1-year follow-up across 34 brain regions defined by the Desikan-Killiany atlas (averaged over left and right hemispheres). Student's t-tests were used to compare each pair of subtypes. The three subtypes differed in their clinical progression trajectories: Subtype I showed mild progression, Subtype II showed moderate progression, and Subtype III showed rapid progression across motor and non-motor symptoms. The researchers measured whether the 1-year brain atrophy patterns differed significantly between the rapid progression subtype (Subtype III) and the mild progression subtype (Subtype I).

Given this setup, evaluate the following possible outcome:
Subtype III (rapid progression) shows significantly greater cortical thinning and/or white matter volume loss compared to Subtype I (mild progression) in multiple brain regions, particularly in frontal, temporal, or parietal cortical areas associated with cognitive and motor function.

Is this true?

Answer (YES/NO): YES